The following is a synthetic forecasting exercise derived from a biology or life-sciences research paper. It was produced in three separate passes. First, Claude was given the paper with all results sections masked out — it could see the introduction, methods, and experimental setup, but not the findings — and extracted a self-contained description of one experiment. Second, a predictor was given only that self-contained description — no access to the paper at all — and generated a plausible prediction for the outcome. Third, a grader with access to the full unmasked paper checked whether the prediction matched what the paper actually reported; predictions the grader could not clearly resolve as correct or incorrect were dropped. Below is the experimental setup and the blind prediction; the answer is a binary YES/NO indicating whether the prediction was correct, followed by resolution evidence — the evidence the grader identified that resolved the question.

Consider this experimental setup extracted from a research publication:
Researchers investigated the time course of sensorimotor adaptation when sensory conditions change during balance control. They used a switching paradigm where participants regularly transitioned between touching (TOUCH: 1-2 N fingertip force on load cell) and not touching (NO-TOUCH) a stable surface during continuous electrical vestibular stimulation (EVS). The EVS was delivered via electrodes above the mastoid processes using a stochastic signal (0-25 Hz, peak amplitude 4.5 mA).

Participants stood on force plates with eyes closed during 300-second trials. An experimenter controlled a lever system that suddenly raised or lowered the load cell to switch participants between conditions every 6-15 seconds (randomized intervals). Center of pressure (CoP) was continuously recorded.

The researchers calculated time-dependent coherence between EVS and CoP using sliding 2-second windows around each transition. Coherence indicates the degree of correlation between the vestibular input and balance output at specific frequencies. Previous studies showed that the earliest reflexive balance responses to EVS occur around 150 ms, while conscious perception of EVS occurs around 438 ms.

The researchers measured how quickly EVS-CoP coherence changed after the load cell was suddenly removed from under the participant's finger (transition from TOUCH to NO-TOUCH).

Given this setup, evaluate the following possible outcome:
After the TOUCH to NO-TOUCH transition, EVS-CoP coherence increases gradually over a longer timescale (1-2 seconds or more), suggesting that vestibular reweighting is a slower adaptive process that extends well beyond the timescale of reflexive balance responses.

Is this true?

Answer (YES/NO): NO